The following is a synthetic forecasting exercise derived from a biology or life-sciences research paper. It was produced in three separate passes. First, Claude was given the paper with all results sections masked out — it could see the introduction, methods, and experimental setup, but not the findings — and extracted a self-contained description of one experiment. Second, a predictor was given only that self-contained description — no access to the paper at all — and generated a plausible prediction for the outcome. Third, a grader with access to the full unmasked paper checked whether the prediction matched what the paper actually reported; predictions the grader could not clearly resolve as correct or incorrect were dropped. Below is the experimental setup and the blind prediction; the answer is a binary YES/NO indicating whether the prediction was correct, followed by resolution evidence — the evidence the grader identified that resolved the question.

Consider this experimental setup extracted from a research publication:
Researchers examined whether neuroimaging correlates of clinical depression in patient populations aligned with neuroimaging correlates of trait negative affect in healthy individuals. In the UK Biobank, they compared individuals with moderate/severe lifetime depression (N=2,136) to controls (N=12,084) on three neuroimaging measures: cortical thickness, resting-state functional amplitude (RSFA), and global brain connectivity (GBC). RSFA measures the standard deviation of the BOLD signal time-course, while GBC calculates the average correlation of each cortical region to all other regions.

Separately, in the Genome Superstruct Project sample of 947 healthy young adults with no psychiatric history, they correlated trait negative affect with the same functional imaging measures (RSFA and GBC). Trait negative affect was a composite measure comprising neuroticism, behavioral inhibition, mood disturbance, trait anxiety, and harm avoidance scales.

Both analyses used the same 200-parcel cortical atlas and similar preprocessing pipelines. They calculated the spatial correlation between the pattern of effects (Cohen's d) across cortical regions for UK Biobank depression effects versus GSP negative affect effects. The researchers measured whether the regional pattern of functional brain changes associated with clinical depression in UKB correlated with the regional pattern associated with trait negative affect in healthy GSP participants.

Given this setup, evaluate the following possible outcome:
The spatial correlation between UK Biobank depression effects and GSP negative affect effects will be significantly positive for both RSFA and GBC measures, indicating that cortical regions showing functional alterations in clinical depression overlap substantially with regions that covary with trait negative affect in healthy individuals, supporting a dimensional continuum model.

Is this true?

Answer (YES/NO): YES